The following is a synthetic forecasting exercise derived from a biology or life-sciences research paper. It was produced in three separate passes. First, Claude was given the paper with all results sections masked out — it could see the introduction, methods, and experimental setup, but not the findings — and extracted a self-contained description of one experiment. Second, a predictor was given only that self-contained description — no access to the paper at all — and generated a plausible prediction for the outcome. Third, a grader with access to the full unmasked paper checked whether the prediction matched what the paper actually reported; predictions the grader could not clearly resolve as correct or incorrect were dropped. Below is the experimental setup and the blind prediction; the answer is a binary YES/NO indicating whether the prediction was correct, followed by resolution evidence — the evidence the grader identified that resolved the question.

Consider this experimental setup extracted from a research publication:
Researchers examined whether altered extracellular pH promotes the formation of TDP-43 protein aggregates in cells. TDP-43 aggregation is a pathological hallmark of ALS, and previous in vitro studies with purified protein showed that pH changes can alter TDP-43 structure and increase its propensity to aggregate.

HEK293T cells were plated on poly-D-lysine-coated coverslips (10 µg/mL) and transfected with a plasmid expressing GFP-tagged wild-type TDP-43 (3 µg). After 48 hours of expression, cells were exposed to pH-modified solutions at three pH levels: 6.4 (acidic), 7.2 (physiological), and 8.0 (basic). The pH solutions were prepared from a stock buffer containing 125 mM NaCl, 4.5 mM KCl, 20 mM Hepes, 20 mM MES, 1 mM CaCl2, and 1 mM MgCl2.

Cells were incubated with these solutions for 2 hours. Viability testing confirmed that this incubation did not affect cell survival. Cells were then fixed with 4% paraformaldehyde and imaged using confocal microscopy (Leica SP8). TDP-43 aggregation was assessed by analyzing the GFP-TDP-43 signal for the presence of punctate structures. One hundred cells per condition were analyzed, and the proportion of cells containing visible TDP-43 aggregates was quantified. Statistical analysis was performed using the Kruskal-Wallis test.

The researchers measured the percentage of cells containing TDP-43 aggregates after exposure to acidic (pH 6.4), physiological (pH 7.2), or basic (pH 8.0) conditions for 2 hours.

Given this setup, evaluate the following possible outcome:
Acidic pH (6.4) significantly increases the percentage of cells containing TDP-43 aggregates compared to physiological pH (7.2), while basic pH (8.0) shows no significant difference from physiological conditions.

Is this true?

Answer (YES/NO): NO